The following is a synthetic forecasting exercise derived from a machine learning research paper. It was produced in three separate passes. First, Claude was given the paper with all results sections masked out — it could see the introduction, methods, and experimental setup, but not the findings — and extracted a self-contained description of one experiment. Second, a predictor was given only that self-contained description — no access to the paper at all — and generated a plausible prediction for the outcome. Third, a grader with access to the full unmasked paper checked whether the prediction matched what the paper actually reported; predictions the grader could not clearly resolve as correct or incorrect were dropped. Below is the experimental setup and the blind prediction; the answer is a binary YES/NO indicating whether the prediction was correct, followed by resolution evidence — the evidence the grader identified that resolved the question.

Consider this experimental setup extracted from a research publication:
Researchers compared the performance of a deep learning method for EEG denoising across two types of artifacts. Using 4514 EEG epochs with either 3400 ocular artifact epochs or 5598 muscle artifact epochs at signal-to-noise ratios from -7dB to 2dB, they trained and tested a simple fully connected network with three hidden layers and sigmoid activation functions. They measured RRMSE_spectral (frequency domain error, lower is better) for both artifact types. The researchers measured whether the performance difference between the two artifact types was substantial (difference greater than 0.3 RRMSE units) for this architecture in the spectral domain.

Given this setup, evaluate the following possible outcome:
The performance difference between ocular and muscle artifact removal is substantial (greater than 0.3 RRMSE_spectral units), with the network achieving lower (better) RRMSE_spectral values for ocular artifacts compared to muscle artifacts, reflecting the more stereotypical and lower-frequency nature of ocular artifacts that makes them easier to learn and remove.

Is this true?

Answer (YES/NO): YES